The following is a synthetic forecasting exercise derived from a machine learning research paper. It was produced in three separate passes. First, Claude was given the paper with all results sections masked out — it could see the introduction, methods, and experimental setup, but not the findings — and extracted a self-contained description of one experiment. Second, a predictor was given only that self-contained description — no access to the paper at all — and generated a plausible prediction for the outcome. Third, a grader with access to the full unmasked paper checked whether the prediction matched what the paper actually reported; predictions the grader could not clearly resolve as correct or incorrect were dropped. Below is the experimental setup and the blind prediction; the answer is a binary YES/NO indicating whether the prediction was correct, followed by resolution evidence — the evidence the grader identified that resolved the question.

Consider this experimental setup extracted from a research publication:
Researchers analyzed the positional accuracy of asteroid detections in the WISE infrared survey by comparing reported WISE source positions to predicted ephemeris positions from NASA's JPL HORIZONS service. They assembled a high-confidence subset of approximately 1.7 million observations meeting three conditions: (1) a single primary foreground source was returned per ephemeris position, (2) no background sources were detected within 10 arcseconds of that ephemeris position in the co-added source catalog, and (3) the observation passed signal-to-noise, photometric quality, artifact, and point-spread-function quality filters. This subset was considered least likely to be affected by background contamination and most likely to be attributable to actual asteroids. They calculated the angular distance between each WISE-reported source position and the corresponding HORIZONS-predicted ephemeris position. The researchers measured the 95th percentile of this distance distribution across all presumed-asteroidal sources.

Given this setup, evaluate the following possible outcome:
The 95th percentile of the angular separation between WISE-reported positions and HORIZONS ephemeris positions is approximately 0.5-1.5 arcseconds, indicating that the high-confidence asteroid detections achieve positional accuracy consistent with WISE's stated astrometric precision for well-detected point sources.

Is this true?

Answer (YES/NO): NO